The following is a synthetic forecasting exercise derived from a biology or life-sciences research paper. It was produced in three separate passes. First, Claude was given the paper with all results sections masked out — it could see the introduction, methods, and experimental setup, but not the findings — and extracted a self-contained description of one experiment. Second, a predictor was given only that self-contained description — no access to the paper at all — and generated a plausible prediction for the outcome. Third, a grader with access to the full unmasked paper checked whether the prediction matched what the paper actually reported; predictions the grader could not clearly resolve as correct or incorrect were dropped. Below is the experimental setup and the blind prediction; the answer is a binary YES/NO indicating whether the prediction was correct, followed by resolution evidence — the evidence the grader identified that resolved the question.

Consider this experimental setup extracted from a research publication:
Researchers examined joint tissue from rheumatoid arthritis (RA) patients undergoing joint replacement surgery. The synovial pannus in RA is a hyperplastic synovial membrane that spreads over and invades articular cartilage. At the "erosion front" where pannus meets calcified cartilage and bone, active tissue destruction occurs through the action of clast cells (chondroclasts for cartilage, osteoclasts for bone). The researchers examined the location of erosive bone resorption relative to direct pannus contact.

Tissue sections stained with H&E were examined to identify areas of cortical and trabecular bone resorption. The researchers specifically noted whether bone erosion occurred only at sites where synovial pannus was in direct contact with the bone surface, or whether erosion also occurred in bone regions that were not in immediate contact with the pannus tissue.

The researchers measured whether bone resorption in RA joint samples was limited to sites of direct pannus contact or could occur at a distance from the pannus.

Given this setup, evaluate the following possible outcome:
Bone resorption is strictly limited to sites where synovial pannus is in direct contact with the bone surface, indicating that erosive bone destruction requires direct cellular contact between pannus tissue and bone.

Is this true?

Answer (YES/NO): NO